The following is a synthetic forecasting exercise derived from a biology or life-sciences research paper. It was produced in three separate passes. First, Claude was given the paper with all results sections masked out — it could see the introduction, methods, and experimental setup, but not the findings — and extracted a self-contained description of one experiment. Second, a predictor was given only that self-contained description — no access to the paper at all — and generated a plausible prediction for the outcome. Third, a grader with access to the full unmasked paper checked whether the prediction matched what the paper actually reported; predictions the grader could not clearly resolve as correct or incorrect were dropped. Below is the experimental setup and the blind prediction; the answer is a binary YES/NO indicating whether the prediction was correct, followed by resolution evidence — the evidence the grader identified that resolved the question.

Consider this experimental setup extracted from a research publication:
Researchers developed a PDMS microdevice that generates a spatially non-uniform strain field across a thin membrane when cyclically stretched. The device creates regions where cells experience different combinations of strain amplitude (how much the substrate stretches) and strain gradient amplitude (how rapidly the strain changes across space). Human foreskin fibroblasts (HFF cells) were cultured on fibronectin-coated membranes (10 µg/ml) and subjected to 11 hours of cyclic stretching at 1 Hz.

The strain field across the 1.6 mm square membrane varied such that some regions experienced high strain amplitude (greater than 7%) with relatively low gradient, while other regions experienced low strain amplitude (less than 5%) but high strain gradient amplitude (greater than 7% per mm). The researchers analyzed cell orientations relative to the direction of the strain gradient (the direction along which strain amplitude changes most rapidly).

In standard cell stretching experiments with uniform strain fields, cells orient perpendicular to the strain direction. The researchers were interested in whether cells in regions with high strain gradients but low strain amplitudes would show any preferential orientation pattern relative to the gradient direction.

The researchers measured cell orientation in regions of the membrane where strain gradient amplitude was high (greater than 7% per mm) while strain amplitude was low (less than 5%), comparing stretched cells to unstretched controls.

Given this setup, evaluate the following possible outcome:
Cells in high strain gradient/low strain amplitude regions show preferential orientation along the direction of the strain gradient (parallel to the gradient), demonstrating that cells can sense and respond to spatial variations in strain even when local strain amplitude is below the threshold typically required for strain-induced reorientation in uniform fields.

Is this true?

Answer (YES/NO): NO